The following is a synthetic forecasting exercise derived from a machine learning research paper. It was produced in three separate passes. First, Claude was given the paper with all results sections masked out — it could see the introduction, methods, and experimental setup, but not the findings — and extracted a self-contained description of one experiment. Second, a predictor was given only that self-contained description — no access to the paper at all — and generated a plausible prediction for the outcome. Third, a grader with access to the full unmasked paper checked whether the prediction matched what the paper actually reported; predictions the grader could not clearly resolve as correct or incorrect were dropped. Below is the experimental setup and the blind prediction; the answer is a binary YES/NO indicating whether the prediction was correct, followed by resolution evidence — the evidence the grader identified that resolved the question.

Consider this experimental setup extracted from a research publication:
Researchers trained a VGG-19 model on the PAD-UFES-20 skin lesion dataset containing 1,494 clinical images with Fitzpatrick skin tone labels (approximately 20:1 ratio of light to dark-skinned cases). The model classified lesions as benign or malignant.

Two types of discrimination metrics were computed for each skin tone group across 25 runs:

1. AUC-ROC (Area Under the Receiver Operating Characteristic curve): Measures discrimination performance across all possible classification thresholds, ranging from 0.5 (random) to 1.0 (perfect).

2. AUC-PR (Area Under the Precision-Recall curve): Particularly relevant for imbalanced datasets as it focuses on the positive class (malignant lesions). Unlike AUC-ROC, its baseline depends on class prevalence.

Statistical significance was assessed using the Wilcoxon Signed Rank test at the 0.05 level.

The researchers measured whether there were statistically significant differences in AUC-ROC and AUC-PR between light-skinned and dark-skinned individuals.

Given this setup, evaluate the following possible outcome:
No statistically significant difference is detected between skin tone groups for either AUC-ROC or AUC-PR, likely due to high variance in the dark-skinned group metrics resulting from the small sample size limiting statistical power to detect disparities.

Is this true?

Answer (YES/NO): NO